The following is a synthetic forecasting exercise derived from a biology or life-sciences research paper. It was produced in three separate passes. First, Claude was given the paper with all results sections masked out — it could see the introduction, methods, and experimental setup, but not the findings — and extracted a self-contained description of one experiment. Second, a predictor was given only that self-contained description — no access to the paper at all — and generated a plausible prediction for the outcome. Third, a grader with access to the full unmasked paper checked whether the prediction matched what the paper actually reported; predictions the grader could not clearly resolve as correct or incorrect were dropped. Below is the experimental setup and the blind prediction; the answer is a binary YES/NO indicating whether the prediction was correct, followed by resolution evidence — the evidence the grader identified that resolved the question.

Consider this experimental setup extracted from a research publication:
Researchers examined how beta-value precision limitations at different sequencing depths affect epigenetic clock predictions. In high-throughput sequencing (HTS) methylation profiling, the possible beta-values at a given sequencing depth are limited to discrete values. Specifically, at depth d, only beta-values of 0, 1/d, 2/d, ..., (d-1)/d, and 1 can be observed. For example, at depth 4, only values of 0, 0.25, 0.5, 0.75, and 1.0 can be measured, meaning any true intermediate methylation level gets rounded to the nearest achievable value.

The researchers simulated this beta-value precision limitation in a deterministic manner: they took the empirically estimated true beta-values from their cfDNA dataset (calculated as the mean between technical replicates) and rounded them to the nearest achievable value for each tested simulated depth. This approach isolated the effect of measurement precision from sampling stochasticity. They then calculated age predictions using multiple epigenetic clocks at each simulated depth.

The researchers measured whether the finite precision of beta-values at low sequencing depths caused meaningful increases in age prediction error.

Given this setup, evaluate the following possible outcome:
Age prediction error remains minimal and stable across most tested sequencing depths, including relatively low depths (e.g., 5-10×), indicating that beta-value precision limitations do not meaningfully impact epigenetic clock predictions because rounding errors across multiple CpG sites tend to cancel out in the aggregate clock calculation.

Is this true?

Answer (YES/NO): NO